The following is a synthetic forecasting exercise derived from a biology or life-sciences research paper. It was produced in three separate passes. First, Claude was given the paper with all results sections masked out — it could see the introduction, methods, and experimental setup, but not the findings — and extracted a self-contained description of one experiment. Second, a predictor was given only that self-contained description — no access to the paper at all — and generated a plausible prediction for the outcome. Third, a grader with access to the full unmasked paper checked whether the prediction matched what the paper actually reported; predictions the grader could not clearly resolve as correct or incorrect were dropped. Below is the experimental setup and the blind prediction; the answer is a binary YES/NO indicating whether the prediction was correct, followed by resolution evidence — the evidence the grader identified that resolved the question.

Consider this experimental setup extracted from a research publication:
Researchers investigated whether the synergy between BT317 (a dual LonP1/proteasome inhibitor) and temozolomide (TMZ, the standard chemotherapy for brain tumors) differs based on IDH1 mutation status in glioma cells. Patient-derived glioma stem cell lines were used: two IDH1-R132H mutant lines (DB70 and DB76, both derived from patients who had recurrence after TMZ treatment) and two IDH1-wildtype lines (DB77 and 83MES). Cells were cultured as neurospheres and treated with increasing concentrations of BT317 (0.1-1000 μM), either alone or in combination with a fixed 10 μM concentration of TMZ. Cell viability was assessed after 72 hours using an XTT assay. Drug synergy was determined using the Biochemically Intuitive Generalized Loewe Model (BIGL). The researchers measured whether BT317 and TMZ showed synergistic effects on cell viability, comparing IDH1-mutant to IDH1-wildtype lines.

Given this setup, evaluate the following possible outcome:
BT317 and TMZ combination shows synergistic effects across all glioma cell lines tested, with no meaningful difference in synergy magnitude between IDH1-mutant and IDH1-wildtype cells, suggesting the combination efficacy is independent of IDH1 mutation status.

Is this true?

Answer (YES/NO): NO